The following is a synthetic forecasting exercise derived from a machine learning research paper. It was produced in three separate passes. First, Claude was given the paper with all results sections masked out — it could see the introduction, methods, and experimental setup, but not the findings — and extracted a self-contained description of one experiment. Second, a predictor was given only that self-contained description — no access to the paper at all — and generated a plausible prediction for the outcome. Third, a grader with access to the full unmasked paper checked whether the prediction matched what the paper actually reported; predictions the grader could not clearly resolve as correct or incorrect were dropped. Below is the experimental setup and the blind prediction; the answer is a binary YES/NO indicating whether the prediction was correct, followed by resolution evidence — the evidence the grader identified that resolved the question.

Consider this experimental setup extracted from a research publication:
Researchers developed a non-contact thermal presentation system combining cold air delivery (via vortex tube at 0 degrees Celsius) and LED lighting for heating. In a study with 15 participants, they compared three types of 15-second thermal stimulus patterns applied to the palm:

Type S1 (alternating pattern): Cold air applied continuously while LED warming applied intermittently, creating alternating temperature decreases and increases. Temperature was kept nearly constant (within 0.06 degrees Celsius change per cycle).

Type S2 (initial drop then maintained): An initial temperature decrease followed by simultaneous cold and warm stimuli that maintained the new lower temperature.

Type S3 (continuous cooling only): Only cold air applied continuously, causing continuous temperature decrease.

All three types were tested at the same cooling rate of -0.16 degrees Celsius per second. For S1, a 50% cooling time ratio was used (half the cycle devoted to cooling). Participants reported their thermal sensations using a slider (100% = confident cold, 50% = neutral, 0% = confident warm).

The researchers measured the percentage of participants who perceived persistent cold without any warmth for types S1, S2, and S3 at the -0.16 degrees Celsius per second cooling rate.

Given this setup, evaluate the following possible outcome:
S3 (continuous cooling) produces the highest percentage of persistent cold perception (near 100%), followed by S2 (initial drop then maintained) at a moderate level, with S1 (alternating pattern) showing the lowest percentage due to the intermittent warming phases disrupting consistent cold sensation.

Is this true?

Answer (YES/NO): NO